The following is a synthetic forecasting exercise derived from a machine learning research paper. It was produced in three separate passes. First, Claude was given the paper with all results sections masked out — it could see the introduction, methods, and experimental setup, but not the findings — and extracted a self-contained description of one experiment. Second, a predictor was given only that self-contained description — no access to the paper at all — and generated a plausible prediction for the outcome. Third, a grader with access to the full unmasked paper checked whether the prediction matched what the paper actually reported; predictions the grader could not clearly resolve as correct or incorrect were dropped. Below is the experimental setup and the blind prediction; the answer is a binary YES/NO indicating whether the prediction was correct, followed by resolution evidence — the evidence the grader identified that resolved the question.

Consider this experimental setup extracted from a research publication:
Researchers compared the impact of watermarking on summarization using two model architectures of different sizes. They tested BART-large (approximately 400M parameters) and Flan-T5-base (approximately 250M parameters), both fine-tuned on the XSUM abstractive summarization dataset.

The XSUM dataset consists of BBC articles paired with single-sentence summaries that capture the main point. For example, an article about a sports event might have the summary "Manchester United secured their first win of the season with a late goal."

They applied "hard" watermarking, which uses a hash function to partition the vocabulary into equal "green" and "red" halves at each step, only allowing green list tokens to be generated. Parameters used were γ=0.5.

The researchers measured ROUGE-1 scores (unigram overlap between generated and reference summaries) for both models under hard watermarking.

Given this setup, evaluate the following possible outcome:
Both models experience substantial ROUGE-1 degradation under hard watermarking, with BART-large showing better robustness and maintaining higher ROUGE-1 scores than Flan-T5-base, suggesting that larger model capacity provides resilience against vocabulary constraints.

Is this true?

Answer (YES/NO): YES